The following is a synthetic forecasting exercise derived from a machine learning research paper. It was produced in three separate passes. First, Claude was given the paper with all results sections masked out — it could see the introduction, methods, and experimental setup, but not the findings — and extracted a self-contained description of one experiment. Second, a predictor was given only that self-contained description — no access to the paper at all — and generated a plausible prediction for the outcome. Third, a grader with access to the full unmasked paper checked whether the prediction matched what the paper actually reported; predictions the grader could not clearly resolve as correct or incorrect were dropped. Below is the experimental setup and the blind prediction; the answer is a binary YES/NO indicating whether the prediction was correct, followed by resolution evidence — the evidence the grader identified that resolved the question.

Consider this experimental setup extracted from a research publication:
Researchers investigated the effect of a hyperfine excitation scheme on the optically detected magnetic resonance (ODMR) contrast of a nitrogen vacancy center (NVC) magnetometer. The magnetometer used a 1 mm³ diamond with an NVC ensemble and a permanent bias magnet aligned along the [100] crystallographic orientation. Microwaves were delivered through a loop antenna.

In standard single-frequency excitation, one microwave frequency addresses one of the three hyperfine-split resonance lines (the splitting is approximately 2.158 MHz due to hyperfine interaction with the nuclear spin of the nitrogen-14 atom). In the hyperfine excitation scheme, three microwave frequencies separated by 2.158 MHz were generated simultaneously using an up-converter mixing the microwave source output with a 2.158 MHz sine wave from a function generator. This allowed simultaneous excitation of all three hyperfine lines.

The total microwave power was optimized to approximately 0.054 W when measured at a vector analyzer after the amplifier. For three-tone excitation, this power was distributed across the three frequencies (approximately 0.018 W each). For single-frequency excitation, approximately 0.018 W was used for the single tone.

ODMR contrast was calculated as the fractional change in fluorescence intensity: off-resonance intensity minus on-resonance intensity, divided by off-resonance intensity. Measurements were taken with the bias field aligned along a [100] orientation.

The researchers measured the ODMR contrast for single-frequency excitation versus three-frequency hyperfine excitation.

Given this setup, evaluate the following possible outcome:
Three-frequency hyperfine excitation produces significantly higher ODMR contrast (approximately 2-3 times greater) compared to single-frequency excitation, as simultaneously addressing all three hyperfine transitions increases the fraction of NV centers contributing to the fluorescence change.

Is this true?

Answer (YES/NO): YES